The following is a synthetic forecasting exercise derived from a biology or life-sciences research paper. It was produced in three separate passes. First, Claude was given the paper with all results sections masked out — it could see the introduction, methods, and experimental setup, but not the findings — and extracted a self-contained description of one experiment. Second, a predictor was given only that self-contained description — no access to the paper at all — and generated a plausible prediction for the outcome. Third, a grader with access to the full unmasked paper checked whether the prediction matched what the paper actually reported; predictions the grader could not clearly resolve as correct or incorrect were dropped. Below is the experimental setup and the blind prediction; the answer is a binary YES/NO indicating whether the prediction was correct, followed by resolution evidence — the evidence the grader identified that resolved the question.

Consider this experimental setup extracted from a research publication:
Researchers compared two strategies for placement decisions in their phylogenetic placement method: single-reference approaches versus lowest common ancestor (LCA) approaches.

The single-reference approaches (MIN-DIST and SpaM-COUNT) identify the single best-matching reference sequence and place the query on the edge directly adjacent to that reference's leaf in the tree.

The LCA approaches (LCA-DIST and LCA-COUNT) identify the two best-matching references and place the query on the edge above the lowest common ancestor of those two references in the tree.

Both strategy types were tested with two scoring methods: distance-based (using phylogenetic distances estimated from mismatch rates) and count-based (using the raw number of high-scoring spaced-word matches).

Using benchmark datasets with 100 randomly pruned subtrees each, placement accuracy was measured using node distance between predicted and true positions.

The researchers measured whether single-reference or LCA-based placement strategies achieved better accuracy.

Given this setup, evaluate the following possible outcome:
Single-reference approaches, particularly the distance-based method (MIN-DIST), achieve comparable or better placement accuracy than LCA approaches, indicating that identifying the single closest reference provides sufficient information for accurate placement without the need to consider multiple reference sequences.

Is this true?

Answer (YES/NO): NO